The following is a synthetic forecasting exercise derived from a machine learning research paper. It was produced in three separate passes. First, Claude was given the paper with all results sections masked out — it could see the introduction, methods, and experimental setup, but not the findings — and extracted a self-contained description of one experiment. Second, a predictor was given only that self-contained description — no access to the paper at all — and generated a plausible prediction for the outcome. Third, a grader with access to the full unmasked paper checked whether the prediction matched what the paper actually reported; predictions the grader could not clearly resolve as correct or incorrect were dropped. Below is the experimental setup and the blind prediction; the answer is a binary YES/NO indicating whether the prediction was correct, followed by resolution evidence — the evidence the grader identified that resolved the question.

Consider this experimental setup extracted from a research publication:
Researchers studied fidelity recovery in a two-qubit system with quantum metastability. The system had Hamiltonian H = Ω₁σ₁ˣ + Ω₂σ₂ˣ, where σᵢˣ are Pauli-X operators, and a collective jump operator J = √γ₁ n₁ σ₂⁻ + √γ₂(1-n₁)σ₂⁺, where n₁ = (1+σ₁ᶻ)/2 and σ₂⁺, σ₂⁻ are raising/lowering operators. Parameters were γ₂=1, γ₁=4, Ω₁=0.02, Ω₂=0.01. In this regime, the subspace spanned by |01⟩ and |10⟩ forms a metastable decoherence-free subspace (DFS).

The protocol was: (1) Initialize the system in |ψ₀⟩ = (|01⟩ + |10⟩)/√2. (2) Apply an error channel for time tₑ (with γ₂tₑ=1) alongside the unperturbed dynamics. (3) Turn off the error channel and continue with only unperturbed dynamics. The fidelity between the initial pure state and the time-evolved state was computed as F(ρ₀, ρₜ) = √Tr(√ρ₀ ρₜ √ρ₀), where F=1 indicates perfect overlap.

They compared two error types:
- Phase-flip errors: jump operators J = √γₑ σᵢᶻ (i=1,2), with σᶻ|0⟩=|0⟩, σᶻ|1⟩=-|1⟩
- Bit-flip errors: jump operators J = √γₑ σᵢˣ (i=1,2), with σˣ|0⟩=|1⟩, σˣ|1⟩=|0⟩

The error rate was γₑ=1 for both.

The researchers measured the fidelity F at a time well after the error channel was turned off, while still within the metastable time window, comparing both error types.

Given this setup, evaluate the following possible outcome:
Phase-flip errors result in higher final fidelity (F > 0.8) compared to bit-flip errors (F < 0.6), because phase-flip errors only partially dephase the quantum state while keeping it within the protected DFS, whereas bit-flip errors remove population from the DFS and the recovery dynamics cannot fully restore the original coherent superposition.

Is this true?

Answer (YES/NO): NO